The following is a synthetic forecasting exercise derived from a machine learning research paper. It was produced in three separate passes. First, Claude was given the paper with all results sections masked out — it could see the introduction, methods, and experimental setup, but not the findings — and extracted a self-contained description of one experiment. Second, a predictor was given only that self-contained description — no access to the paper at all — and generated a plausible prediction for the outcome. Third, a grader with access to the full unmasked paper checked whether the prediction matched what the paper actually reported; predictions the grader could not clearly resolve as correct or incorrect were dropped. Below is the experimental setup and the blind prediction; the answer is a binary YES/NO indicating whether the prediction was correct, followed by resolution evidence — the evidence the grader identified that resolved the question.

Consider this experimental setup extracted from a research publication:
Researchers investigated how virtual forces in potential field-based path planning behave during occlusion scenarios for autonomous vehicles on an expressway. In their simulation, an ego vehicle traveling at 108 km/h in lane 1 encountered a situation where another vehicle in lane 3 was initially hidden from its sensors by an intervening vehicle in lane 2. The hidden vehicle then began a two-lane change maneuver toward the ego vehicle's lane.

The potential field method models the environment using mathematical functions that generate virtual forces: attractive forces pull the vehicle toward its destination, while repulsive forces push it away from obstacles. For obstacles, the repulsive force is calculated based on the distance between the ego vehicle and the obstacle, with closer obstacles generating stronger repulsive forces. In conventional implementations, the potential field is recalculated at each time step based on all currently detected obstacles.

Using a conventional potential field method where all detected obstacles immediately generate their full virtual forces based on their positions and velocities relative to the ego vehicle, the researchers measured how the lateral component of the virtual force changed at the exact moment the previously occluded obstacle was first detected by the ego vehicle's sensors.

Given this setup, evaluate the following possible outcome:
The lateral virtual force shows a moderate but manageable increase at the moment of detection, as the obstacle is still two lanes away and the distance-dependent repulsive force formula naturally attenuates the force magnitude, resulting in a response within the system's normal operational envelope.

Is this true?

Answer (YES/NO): NO